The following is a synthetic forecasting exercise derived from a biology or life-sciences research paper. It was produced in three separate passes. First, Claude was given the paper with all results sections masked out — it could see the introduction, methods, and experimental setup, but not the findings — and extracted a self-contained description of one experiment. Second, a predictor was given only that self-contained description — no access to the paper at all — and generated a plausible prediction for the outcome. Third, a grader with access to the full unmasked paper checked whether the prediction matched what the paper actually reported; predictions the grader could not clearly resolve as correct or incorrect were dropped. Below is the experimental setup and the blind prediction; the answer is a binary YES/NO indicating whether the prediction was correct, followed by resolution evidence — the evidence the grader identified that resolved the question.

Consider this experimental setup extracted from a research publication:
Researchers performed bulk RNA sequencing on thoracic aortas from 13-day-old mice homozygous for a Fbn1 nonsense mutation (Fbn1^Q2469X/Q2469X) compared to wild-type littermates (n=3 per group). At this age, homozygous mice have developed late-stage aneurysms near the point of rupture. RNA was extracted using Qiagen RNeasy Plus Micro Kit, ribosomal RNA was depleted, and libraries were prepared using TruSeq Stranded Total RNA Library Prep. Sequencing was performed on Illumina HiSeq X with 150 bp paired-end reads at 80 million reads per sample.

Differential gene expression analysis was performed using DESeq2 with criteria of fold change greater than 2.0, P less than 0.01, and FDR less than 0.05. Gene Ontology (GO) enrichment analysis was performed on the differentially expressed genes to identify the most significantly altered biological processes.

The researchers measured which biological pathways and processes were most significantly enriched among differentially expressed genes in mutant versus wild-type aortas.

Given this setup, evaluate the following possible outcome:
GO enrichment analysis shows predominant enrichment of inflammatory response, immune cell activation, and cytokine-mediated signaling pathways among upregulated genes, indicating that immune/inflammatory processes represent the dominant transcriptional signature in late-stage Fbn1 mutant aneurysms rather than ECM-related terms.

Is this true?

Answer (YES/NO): YES